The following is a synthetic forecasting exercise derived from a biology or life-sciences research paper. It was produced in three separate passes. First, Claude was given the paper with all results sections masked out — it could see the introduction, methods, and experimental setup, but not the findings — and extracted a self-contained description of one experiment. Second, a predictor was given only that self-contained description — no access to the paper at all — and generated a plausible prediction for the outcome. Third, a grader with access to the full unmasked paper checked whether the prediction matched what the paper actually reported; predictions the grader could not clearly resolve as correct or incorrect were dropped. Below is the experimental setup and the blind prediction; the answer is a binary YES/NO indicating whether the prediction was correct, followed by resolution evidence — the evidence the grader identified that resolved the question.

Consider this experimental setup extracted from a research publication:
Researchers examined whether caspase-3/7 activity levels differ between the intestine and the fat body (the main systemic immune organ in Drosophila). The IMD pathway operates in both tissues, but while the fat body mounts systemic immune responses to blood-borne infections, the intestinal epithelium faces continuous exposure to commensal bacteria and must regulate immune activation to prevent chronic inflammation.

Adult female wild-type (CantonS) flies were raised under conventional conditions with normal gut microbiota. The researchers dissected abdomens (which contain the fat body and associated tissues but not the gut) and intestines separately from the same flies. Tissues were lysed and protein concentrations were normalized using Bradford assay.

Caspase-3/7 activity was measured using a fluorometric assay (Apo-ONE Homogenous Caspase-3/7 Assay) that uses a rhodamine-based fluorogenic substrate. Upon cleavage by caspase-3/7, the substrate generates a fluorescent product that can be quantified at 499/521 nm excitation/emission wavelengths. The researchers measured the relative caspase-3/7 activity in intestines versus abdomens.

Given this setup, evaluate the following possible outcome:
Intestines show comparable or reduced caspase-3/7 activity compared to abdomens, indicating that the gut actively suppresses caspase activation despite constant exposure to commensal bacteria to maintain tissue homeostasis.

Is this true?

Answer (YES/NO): NO